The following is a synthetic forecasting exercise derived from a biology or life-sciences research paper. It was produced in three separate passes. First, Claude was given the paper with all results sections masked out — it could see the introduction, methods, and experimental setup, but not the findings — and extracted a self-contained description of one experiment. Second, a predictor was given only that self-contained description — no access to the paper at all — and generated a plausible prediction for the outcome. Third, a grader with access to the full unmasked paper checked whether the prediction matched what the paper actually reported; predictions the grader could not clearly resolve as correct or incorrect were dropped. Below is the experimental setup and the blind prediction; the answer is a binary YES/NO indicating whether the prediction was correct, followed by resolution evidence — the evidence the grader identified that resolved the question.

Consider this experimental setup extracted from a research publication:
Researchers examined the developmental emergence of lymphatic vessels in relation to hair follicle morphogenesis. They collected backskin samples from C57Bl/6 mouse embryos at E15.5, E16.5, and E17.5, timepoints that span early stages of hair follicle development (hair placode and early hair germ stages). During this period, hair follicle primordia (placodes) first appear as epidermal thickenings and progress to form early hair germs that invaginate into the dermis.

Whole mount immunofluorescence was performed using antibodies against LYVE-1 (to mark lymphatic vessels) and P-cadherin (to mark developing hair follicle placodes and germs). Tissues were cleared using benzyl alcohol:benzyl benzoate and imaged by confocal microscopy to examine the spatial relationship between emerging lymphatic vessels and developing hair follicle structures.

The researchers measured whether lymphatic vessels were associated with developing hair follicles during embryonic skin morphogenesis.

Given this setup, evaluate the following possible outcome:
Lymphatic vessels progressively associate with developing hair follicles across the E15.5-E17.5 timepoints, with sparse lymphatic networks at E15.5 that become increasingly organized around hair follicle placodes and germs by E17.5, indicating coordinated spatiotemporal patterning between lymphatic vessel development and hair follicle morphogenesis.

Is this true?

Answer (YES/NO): YES